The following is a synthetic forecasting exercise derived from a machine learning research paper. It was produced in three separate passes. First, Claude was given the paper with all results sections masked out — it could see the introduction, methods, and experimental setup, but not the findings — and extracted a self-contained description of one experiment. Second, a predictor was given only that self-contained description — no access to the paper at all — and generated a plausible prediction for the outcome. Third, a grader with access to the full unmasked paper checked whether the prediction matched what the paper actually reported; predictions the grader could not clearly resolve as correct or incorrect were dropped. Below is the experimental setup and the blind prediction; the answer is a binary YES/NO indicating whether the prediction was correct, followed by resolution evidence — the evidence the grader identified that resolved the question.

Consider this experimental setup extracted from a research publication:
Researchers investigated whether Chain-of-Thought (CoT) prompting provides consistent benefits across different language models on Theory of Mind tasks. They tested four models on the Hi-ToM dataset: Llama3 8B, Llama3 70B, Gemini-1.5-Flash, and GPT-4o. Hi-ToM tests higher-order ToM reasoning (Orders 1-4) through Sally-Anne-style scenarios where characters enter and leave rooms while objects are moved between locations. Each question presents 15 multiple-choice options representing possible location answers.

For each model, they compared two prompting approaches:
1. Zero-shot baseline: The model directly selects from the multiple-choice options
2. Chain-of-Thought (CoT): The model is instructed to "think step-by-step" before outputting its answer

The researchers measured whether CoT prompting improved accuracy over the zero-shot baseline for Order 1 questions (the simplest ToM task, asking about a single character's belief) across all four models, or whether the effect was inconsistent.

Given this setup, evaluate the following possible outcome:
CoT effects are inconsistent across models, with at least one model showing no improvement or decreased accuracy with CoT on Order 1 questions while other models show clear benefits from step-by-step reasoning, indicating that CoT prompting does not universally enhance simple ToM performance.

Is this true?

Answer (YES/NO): YES